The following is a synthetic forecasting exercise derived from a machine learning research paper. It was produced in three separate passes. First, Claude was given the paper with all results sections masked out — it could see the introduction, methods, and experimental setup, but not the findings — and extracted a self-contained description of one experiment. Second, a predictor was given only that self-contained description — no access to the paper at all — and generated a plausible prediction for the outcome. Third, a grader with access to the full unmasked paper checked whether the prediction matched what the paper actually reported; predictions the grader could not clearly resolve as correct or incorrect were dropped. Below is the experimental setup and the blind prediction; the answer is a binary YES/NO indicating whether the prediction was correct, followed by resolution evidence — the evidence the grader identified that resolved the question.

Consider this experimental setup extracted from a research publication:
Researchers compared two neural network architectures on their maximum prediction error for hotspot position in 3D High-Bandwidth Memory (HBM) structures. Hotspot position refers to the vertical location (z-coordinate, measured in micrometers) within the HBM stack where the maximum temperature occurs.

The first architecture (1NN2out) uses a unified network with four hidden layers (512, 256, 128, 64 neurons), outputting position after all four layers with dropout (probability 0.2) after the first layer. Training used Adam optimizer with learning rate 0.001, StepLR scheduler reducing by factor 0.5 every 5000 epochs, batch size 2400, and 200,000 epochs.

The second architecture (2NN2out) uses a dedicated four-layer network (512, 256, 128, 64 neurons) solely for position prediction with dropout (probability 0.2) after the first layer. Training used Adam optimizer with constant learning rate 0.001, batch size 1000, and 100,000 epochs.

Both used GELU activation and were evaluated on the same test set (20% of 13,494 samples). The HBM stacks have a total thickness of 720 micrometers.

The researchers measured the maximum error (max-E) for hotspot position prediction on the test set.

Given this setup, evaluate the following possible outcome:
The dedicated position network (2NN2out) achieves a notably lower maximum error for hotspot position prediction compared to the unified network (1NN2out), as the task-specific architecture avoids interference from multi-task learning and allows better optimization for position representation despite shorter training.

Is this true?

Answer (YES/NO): YES